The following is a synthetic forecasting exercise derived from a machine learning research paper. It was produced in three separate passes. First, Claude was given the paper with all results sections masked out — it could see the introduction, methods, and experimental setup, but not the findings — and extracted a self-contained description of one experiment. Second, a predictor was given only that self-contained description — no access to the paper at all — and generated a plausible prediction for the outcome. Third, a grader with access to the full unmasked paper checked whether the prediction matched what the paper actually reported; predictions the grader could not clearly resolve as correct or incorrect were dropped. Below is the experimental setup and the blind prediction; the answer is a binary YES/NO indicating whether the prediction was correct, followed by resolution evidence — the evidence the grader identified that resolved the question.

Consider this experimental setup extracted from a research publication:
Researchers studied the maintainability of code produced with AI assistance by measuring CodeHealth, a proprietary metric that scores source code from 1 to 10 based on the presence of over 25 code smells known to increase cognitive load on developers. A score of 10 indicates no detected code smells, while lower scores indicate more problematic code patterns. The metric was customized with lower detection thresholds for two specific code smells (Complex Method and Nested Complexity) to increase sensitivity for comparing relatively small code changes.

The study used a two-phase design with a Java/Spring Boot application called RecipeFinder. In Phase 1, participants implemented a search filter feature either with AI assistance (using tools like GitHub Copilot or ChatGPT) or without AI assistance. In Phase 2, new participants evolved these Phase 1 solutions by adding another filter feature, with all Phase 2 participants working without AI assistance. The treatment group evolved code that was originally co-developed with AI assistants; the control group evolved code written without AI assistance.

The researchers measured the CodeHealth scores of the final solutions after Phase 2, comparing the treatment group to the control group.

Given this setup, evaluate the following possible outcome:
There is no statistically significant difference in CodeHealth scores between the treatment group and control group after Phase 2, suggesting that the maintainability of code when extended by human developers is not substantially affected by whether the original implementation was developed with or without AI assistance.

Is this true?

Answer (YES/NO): YES